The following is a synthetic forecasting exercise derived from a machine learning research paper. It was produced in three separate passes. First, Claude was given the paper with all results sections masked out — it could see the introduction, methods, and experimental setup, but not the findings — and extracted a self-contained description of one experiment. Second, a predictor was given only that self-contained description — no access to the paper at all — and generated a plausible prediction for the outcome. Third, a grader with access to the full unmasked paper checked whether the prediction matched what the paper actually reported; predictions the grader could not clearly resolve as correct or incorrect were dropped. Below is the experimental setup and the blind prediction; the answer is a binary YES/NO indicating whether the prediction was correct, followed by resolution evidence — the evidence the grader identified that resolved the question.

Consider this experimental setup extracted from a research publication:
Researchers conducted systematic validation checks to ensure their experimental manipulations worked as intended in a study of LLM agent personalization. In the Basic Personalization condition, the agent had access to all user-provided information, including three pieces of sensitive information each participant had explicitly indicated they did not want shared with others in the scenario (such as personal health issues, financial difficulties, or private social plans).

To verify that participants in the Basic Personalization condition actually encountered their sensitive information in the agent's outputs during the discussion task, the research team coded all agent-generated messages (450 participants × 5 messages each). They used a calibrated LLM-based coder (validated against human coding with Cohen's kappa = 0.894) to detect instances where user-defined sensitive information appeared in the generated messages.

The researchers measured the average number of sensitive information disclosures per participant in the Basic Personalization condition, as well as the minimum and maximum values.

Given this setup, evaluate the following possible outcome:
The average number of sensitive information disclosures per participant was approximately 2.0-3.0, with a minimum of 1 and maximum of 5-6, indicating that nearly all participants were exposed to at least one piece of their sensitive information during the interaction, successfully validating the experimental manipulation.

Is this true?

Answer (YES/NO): YES